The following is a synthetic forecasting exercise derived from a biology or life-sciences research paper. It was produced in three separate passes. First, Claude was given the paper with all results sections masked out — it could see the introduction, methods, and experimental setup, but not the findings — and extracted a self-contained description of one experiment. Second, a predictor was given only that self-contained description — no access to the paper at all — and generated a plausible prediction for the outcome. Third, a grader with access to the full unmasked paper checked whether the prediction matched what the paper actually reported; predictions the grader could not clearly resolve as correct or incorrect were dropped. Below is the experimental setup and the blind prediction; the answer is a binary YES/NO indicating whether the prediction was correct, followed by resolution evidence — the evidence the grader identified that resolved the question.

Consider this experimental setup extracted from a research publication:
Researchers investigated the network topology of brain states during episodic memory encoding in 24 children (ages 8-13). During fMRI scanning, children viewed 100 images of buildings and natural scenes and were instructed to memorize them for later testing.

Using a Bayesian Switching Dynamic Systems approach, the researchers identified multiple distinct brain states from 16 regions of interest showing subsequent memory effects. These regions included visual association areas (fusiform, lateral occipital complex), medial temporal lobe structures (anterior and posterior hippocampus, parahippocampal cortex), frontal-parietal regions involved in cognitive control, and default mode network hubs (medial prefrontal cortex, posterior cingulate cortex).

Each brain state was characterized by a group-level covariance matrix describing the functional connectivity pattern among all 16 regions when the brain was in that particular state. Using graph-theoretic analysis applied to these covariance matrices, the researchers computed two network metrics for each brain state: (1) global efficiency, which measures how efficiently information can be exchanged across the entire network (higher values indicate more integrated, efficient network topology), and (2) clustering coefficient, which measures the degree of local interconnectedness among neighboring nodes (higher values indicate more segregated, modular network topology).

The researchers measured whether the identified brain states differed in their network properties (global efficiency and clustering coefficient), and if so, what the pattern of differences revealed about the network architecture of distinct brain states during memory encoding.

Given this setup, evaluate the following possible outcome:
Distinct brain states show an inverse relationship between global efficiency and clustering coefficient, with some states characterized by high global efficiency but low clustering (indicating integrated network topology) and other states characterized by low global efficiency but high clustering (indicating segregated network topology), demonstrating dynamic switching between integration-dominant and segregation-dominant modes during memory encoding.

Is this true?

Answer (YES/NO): NO